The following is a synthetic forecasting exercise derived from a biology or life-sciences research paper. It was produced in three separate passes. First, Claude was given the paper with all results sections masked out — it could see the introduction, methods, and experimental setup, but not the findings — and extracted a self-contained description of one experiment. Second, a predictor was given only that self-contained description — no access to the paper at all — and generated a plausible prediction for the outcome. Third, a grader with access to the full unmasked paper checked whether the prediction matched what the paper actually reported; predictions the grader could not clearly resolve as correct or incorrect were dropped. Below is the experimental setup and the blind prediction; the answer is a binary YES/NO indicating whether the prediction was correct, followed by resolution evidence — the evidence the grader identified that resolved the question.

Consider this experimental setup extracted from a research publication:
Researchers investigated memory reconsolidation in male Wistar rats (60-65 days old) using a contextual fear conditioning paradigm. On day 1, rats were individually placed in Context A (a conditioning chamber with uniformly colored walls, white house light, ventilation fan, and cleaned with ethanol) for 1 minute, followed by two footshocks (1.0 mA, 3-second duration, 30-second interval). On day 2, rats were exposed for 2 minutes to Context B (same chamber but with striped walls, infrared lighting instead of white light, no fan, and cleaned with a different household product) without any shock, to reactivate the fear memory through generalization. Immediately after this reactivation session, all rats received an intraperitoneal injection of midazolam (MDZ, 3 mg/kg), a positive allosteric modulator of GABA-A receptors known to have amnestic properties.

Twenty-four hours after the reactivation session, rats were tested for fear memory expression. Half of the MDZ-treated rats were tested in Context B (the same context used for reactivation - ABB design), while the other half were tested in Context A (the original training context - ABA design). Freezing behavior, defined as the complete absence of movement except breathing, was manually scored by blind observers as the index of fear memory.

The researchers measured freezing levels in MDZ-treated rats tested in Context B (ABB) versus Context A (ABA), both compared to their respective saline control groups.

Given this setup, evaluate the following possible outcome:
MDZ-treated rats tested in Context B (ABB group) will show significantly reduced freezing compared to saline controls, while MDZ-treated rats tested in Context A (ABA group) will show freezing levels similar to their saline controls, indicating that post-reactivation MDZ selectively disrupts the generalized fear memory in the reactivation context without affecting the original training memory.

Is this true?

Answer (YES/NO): YES